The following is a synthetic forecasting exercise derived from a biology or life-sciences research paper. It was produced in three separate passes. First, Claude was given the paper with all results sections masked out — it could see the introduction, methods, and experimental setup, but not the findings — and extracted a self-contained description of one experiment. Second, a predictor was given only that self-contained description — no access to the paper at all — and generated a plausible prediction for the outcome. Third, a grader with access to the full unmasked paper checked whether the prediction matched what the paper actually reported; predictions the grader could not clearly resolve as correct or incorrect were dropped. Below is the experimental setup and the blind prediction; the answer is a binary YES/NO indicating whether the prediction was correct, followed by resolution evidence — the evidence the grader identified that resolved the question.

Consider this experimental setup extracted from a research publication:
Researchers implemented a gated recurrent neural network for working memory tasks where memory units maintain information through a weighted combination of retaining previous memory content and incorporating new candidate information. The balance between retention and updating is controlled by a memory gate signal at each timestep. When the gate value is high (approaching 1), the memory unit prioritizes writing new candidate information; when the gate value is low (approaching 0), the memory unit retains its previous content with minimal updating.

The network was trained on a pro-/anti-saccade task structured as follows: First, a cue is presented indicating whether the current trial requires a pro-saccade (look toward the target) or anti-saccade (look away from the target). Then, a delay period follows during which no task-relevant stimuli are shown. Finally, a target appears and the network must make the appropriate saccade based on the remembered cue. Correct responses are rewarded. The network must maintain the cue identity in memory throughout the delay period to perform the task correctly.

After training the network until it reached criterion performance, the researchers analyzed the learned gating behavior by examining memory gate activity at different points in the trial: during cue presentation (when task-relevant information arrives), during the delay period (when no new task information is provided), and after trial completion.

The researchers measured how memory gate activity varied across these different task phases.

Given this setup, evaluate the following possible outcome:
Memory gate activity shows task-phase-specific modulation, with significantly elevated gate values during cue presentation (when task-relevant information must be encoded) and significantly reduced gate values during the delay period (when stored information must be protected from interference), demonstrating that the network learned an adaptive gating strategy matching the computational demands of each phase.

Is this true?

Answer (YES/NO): NO